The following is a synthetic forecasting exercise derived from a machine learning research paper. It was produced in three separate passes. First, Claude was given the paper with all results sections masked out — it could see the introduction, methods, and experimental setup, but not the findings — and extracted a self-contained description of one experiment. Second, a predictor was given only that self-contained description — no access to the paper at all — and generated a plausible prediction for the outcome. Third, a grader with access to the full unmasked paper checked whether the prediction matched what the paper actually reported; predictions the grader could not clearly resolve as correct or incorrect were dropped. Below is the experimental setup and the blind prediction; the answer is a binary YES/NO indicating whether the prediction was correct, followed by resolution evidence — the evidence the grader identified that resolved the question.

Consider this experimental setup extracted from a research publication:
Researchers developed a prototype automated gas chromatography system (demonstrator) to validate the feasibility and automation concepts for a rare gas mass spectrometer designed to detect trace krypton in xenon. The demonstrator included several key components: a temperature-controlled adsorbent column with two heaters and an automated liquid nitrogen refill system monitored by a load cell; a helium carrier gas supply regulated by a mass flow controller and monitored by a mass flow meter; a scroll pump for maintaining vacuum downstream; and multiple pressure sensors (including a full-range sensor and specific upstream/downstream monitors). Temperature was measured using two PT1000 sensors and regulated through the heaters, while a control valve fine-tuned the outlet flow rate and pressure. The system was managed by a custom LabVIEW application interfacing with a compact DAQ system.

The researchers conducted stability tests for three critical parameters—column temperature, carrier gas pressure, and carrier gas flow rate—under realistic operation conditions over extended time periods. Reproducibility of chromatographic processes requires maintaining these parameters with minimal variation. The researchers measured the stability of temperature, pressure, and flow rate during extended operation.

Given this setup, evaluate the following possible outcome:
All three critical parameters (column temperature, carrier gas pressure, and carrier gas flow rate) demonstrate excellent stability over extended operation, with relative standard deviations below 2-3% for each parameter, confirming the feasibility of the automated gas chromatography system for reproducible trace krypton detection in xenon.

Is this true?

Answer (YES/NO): YES